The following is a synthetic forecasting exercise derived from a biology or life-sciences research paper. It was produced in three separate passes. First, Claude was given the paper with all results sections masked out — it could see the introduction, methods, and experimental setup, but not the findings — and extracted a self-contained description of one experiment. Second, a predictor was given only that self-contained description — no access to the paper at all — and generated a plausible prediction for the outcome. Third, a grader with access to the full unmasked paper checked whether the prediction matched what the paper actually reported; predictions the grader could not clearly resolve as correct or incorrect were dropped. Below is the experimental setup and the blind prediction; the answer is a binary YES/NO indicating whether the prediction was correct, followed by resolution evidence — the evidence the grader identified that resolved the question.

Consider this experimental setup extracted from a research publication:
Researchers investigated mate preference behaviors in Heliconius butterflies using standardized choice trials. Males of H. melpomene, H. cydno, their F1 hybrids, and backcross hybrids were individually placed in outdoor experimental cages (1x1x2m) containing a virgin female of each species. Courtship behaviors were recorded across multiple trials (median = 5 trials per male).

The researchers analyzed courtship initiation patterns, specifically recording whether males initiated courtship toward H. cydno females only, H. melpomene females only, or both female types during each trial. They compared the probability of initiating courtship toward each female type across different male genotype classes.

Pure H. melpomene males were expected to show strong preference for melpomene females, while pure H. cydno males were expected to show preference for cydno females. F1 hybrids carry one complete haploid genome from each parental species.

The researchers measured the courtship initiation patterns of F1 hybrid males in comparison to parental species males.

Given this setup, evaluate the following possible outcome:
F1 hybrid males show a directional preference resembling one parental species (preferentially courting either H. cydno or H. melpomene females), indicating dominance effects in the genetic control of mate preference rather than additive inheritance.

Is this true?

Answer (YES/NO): YES